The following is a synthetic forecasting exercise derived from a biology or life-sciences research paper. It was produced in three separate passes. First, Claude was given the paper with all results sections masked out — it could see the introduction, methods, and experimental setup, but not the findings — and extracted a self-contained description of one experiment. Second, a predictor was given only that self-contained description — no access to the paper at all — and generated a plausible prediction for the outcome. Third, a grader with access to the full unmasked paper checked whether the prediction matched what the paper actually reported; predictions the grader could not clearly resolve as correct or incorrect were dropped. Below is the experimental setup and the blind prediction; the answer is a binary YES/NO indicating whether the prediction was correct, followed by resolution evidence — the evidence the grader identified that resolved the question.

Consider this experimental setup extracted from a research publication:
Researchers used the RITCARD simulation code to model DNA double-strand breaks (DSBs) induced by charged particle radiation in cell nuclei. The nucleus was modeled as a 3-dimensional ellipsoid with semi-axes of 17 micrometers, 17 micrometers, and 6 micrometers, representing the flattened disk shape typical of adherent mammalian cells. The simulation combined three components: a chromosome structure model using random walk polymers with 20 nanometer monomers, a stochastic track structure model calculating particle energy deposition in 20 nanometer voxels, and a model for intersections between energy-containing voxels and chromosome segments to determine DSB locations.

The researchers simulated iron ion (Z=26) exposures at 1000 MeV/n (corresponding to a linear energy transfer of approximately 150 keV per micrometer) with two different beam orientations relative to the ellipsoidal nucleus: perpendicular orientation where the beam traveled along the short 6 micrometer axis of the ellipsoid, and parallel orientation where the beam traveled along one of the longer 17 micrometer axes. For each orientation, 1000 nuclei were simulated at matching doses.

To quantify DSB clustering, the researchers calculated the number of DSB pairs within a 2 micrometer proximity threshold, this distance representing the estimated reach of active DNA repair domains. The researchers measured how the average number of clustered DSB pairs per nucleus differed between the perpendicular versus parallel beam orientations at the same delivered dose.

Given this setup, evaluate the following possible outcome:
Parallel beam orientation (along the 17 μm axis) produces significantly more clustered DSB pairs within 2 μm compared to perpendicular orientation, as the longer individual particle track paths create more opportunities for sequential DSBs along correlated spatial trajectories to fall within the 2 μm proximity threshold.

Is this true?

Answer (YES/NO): NO